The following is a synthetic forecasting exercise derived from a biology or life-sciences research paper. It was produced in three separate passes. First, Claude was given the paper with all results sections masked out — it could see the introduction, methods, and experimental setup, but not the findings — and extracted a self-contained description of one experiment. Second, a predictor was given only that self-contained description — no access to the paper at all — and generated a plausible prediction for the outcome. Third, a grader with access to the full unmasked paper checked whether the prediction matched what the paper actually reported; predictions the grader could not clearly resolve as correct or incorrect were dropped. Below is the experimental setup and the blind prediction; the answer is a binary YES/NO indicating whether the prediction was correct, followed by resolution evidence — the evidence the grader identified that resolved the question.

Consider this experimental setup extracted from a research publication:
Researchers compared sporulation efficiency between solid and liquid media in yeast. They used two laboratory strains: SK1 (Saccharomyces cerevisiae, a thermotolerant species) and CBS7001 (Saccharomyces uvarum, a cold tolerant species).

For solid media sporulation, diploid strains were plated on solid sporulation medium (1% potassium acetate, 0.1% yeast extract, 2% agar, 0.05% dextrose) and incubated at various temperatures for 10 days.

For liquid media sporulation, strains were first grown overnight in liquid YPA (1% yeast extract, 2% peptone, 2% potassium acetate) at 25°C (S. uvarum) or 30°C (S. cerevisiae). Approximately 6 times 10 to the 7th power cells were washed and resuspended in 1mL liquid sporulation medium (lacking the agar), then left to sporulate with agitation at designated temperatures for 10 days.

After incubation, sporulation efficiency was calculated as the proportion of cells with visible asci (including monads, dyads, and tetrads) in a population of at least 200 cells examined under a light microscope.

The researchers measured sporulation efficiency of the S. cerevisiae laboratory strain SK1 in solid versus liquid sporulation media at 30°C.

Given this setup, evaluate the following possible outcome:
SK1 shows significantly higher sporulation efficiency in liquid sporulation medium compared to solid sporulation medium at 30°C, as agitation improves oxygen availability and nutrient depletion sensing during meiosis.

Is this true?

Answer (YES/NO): NO